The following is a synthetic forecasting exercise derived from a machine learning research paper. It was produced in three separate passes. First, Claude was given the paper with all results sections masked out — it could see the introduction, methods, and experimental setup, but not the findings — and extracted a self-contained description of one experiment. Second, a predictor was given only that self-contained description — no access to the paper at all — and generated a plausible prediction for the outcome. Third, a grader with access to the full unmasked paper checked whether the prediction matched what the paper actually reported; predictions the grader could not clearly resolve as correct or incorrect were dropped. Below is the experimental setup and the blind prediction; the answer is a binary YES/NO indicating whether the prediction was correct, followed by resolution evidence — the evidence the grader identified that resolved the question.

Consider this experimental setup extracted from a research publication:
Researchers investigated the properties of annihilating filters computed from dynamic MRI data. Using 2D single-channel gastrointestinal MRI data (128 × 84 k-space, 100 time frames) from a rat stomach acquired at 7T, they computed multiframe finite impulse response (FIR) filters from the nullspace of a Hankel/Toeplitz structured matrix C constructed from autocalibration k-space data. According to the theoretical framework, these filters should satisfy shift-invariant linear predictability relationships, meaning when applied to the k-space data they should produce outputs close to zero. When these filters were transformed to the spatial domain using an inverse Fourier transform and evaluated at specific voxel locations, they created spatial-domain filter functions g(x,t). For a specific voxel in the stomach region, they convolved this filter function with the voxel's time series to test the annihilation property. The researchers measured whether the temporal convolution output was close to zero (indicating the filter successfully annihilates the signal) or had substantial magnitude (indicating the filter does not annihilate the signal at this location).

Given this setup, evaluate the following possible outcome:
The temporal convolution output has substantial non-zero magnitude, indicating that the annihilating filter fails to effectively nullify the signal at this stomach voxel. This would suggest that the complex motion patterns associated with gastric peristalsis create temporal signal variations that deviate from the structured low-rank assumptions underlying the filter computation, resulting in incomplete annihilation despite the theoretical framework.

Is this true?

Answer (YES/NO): NO